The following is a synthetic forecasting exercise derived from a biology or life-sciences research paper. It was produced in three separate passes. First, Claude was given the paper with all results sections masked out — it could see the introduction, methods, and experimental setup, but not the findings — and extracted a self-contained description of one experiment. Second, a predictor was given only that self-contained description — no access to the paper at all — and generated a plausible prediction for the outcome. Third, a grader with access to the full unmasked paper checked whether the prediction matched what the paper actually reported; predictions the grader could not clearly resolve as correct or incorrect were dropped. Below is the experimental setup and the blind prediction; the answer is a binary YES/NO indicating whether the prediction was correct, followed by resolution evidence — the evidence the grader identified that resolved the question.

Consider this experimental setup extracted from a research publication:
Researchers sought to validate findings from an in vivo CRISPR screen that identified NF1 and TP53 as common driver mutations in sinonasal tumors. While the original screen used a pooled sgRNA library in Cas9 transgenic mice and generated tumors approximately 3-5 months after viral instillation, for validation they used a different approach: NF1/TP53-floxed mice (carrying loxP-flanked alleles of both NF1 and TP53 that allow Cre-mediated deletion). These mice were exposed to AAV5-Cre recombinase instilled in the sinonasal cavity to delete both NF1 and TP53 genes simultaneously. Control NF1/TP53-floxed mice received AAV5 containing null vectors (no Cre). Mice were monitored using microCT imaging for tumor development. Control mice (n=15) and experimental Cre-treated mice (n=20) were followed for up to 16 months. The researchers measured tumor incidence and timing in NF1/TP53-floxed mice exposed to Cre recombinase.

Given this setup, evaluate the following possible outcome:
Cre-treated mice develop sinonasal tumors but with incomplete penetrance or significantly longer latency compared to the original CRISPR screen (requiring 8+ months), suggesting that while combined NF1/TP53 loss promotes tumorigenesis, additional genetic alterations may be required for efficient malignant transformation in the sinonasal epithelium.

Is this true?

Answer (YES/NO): YES